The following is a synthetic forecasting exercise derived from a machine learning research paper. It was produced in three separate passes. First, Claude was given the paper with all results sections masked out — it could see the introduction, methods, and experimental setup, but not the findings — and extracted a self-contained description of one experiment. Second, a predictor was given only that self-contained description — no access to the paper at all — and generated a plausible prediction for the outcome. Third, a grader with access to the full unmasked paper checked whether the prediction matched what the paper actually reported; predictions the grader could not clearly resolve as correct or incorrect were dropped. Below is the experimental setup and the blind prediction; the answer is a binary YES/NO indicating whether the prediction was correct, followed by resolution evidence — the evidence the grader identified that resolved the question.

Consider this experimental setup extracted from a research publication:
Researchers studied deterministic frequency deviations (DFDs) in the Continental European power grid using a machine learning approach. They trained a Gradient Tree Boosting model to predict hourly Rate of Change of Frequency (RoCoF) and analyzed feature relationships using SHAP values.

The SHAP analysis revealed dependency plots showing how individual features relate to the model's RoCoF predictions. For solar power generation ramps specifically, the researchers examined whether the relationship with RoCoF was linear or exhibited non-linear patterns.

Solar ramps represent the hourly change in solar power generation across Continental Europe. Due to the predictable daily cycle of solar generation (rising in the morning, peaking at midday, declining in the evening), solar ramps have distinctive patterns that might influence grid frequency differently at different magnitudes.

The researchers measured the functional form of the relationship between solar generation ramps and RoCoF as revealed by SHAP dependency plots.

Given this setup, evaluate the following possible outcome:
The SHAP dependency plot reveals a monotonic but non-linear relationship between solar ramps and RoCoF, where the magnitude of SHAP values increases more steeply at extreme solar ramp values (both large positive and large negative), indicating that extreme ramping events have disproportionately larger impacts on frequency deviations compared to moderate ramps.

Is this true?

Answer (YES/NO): NO